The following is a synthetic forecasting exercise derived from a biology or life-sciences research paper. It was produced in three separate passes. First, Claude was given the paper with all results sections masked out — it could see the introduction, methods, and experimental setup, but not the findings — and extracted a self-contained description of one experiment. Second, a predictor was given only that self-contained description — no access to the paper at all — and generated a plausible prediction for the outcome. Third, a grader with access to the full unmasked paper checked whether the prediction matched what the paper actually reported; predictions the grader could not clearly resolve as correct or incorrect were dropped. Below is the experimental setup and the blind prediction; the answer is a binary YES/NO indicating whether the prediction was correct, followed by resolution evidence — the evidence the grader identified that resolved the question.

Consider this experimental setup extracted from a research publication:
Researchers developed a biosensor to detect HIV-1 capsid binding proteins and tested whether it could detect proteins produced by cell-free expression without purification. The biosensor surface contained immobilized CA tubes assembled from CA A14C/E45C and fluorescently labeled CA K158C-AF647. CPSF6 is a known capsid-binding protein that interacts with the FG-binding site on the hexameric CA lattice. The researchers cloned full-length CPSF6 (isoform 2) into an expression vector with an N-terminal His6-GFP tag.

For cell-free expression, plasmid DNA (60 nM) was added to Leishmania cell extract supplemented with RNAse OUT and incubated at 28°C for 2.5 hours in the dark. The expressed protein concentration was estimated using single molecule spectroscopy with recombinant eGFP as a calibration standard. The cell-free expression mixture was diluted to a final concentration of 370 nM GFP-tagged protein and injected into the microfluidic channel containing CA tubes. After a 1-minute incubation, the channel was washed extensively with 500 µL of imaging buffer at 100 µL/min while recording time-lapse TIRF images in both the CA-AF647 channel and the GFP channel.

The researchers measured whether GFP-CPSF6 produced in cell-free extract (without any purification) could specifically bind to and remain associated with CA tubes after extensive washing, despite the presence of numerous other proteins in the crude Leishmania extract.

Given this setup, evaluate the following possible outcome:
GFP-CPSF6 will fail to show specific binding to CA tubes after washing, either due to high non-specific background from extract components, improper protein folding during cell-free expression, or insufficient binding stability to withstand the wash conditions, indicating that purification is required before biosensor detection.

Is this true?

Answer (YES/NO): NO